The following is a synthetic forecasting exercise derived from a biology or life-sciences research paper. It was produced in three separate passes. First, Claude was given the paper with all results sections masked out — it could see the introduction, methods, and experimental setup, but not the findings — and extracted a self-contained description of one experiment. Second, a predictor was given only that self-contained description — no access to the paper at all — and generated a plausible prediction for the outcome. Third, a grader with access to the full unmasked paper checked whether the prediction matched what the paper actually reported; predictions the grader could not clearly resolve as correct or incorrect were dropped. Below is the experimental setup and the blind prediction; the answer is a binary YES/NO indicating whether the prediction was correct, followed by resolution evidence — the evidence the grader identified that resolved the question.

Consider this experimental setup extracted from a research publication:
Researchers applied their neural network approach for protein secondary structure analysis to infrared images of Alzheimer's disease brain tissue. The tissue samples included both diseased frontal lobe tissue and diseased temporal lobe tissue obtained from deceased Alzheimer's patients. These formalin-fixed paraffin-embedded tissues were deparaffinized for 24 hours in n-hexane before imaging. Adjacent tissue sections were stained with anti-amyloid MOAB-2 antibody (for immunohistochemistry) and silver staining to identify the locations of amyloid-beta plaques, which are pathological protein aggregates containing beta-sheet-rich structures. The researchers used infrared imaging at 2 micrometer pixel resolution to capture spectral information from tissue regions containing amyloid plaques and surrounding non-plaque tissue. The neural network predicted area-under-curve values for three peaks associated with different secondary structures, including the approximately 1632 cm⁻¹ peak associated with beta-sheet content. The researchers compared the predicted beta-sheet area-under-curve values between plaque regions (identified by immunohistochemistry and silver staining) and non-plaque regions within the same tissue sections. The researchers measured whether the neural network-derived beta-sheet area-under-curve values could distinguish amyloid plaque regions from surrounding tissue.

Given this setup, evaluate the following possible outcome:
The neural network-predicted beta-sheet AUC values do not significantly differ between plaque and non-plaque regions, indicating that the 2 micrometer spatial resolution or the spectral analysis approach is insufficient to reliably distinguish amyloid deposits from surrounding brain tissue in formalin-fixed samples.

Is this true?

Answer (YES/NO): NO